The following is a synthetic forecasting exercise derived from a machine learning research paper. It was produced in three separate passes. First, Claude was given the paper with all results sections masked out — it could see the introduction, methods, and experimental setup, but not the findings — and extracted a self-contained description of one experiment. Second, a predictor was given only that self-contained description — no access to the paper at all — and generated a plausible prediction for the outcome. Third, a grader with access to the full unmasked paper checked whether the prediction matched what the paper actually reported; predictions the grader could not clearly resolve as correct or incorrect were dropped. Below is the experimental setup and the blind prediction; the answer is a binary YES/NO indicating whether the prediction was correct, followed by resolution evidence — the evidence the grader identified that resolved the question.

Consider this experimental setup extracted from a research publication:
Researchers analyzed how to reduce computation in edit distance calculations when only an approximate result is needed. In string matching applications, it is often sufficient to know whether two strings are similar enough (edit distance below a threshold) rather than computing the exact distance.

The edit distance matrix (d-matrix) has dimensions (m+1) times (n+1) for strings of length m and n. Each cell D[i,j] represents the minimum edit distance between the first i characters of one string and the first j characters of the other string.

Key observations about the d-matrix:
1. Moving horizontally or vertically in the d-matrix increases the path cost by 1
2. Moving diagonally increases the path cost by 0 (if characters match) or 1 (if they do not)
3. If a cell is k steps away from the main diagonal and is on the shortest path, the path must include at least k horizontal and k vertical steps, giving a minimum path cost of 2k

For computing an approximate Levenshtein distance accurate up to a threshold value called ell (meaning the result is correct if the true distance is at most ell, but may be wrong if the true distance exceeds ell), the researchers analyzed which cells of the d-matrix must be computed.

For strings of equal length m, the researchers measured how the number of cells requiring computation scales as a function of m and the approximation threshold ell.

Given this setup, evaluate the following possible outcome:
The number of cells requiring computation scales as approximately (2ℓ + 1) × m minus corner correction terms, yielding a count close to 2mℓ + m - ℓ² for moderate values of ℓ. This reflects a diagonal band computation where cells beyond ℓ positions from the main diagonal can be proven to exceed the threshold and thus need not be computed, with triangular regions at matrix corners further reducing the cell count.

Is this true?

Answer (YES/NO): NO